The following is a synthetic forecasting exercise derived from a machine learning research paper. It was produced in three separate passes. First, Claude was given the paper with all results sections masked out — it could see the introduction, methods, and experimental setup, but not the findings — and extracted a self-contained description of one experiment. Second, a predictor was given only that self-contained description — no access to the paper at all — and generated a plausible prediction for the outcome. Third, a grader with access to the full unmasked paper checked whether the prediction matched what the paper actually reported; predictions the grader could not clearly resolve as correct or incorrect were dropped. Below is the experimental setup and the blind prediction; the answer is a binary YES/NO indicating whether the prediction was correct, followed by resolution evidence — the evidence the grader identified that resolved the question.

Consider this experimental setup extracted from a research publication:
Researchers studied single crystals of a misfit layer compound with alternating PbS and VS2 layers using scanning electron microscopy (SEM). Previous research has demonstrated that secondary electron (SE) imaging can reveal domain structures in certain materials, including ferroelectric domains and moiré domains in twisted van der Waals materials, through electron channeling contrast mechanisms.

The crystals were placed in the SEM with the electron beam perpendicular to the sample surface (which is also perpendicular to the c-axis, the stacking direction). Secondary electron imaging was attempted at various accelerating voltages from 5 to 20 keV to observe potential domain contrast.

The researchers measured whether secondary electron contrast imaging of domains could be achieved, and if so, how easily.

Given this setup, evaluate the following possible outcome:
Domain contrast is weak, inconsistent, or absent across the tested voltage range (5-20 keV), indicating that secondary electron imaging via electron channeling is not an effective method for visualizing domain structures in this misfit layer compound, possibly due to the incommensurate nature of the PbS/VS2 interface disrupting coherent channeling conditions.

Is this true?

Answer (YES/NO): NO